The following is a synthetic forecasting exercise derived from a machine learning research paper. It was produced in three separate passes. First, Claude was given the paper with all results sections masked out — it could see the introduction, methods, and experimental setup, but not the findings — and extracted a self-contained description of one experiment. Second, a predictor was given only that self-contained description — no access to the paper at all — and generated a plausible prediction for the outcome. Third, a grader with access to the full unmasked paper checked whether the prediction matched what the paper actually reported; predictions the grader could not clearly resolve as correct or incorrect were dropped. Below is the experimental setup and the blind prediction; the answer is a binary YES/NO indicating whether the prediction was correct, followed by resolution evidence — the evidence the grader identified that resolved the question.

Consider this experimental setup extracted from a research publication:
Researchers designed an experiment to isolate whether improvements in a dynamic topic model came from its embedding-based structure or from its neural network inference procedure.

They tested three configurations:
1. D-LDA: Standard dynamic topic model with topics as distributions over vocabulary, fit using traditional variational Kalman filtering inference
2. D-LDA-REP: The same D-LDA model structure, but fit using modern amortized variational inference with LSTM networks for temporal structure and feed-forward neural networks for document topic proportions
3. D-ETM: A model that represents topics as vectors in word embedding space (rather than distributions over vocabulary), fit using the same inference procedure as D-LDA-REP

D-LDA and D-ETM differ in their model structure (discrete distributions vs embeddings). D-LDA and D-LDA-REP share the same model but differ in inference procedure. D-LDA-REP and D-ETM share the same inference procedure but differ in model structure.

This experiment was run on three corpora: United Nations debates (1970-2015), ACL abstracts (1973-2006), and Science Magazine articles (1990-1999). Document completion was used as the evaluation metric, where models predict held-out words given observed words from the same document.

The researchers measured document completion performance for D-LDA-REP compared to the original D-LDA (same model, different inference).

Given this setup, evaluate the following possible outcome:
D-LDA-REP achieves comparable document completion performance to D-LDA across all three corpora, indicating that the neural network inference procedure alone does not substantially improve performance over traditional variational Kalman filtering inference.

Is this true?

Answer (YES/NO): NO